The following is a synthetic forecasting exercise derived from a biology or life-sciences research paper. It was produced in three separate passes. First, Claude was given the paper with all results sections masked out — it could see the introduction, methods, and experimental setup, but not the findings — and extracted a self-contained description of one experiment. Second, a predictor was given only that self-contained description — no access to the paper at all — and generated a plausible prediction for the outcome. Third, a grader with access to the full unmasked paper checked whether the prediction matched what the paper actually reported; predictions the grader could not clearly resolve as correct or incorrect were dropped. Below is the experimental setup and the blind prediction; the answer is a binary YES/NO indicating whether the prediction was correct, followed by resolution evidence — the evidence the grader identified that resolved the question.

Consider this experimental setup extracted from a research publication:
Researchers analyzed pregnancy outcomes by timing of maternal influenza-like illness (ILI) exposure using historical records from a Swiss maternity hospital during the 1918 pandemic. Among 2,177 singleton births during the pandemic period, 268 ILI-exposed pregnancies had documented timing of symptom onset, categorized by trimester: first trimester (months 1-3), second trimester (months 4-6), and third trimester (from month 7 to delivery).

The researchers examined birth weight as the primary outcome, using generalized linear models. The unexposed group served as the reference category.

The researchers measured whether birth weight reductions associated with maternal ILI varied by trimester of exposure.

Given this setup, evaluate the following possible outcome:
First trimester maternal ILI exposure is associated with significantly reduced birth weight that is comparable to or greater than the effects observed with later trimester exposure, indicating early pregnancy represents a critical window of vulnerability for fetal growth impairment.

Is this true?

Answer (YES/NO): NO